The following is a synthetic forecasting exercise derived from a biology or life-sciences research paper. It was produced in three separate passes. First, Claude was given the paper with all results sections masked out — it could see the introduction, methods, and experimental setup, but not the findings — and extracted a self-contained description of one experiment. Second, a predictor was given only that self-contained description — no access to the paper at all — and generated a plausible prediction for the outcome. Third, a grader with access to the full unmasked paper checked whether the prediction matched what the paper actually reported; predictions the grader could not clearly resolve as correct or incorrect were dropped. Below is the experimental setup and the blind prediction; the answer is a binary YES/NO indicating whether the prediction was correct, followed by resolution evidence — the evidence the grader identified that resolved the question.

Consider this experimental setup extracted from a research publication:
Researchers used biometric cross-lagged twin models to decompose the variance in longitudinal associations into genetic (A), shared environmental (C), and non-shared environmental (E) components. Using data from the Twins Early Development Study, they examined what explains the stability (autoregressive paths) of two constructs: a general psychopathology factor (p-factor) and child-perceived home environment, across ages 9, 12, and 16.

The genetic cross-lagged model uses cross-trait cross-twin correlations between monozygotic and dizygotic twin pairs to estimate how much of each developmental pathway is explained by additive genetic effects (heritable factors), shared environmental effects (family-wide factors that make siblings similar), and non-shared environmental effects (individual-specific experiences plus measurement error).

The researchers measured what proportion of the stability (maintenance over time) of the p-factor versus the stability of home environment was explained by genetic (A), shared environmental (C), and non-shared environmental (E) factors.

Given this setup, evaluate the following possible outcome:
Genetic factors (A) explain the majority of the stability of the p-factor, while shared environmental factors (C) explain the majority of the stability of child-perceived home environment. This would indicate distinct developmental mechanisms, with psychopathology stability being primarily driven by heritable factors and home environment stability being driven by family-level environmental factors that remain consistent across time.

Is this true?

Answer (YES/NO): YES